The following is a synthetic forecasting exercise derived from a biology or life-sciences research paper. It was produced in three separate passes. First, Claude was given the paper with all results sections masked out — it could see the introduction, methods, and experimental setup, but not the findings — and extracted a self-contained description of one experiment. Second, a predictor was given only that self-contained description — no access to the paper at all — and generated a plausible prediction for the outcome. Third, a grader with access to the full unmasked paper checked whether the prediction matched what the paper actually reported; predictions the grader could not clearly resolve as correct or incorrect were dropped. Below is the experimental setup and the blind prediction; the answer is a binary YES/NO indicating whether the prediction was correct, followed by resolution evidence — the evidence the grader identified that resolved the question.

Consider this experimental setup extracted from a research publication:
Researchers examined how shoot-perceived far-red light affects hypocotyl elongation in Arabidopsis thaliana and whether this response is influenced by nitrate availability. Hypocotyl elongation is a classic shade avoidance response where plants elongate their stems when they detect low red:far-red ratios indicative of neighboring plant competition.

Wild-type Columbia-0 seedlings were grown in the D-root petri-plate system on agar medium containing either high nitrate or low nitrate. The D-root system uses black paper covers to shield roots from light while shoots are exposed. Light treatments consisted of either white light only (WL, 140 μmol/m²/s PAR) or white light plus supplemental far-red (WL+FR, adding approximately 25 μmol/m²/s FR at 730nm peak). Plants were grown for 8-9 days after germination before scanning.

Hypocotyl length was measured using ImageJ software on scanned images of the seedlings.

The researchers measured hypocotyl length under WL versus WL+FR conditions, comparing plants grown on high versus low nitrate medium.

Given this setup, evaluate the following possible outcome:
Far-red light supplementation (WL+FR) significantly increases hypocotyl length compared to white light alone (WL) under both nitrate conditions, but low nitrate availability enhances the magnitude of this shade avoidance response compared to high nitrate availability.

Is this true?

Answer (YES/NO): NO